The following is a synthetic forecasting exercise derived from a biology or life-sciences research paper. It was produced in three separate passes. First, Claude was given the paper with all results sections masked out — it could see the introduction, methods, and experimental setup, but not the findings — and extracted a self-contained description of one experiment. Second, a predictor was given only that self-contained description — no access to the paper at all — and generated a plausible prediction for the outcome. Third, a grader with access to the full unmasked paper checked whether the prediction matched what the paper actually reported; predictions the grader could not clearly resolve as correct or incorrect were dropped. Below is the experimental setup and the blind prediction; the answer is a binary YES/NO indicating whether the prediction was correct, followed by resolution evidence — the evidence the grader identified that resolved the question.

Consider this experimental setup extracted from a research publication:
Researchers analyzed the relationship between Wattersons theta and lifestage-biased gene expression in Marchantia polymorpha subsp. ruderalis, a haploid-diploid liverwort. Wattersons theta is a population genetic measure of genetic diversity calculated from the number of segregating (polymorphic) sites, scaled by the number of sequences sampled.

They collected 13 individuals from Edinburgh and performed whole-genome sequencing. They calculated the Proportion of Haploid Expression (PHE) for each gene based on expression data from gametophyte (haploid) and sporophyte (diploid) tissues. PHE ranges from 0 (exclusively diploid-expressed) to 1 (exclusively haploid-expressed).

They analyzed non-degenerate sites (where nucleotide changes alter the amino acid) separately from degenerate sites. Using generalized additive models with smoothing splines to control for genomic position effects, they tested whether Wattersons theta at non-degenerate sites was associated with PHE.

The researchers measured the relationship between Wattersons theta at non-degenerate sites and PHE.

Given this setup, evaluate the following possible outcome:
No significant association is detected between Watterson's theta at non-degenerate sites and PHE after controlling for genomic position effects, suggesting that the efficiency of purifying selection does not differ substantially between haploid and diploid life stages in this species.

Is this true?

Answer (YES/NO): NO